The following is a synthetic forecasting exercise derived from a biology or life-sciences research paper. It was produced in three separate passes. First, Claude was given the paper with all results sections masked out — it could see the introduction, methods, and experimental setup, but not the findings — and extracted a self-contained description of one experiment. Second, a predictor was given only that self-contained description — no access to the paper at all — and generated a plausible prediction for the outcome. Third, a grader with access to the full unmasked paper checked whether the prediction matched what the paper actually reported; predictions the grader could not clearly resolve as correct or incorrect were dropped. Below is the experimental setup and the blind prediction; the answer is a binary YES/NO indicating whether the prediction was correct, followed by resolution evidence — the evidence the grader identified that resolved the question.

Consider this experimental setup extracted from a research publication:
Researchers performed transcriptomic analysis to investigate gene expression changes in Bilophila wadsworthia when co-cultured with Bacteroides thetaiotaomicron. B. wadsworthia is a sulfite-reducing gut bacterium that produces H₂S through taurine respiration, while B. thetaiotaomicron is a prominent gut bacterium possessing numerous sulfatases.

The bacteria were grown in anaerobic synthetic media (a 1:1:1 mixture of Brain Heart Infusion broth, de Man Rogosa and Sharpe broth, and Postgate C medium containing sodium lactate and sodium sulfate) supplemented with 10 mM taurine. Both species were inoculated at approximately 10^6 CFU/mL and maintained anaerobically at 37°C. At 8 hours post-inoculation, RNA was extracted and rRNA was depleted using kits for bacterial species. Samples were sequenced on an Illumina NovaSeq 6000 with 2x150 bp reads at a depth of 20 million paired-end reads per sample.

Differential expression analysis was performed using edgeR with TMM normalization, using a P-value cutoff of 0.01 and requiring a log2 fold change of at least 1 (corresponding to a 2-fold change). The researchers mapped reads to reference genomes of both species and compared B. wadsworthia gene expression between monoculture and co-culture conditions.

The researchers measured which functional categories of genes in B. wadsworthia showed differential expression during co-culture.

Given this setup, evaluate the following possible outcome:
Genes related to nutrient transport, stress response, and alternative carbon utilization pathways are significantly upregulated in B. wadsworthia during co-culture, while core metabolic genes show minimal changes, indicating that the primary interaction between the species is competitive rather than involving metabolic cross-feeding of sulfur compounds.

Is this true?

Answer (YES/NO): NO